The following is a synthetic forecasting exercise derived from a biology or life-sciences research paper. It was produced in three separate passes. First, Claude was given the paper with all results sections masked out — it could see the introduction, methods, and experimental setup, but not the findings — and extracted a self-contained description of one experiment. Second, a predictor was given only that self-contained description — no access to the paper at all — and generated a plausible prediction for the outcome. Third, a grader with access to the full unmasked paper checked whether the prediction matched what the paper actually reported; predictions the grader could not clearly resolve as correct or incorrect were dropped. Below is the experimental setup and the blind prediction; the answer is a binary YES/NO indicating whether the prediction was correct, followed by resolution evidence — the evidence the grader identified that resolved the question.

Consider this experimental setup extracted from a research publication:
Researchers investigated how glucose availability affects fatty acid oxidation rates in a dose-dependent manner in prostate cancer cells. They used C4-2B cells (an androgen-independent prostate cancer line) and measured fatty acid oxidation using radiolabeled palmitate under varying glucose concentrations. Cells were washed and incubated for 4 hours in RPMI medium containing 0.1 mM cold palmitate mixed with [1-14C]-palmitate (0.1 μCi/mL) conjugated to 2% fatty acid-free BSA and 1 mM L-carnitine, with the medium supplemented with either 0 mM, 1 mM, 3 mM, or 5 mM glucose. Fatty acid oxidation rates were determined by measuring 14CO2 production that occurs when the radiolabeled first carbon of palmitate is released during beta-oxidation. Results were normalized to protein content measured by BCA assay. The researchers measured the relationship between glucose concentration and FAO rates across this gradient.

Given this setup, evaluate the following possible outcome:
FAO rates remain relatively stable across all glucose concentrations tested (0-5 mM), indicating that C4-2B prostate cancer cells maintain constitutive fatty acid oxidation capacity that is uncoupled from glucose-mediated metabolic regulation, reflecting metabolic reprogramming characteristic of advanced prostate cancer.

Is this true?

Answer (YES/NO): NO